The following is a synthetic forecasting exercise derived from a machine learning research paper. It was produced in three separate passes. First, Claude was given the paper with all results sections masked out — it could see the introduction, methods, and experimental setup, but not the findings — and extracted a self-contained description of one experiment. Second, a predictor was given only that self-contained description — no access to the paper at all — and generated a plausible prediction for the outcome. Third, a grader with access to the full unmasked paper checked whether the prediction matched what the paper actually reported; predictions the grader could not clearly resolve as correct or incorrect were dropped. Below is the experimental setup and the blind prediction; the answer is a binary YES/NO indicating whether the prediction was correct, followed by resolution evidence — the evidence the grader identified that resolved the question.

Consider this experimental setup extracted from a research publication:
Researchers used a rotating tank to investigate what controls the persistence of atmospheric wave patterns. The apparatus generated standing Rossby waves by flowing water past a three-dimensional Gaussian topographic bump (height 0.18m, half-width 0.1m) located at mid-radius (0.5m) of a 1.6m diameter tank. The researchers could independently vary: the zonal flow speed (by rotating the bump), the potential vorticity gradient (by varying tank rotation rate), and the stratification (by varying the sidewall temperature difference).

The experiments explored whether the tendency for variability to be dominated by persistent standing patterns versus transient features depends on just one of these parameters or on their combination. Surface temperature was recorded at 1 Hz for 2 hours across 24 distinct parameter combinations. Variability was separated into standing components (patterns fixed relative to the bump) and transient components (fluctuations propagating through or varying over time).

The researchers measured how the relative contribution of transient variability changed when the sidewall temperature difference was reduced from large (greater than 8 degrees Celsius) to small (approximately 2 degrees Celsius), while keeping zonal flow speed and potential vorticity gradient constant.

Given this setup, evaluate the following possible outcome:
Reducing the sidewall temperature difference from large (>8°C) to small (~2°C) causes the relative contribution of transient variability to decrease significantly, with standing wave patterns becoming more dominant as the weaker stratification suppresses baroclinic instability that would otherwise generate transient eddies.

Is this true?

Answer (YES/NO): YES